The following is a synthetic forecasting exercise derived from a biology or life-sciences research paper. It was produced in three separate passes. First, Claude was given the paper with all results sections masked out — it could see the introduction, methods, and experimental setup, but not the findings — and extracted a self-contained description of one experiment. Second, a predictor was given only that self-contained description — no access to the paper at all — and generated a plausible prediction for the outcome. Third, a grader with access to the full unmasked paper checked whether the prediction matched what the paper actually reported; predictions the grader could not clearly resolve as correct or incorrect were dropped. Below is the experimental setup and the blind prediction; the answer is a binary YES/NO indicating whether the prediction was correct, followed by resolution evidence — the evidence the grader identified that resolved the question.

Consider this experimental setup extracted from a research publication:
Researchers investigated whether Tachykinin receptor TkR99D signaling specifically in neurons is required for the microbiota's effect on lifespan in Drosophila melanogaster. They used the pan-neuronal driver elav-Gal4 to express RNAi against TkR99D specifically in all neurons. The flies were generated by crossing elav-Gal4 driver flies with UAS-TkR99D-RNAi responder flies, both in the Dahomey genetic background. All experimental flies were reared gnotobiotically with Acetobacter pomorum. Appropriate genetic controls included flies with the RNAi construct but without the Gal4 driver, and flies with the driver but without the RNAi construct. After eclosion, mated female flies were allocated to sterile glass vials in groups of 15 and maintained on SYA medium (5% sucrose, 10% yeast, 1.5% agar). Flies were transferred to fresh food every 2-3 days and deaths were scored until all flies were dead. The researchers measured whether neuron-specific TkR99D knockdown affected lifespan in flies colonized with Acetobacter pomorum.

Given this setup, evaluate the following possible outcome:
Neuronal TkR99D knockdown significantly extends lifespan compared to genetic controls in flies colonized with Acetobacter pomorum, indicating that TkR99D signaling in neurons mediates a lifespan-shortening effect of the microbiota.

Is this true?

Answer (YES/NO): YES